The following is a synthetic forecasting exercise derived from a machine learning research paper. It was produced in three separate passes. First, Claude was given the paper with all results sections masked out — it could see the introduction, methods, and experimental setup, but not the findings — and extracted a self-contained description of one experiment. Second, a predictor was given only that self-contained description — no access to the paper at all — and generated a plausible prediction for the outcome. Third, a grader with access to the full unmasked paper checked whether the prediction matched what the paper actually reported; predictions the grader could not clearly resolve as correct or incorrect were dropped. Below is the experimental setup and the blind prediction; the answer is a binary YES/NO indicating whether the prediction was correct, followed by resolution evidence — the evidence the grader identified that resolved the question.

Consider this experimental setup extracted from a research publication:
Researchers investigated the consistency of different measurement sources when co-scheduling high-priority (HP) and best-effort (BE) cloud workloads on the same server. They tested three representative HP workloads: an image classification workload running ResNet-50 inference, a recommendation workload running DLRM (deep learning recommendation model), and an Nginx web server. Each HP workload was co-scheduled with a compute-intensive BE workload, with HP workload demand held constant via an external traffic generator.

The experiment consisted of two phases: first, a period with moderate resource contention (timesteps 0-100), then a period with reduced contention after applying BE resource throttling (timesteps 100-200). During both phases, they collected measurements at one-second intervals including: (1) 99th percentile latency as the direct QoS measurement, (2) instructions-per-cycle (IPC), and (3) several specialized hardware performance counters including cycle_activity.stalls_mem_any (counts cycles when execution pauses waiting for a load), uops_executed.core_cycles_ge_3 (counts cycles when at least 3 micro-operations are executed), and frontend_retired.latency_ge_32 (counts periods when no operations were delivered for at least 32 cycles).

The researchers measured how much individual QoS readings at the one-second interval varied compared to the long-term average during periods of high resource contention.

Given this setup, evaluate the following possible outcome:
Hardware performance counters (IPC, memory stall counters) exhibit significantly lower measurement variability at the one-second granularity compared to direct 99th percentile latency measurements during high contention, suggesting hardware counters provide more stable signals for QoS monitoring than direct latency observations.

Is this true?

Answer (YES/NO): NO